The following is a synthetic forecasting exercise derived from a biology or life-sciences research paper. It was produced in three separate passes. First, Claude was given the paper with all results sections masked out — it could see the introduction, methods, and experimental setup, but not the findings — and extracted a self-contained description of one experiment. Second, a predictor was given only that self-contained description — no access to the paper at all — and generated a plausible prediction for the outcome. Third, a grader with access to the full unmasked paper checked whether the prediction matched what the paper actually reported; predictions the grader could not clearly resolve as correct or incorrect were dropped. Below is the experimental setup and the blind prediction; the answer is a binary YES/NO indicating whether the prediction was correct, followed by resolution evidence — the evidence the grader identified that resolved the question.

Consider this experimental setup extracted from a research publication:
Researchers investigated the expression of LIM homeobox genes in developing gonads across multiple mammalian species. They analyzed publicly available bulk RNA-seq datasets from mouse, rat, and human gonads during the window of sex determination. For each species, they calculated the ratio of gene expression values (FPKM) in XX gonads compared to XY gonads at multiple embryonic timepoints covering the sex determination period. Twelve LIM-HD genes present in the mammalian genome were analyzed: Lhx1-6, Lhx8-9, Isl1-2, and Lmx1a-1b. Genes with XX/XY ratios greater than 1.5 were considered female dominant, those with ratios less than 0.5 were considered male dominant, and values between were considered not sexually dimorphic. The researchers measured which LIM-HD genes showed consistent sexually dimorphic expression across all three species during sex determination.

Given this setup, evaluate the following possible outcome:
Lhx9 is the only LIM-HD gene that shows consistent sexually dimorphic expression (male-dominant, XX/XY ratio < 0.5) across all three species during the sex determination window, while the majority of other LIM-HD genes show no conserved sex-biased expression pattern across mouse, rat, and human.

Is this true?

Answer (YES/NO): NO